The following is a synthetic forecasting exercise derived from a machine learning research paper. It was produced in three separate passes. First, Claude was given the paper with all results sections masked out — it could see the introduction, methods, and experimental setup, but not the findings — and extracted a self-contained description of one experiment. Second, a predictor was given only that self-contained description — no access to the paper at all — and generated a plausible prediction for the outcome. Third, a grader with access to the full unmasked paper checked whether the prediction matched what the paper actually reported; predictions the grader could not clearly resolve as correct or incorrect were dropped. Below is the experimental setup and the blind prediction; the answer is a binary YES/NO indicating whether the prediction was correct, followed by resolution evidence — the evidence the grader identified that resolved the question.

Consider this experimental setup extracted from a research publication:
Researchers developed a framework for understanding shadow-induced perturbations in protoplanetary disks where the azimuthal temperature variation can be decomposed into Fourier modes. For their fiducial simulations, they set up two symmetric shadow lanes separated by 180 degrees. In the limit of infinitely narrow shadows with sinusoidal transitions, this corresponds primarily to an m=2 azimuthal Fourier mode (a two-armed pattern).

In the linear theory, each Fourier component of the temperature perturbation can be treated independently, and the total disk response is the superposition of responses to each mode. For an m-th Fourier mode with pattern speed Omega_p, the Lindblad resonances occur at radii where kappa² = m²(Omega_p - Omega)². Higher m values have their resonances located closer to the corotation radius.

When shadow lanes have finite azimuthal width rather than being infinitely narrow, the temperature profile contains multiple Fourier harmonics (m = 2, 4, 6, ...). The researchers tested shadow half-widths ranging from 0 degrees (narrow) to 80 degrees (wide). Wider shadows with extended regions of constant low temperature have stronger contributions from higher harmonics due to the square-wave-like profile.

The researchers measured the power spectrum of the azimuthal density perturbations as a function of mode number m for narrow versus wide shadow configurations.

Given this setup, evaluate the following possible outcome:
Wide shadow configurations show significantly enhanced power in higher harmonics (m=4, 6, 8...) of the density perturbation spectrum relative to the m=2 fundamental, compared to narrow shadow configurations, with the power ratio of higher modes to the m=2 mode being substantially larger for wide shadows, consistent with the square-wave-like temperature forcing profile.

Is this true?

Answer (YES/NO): NO